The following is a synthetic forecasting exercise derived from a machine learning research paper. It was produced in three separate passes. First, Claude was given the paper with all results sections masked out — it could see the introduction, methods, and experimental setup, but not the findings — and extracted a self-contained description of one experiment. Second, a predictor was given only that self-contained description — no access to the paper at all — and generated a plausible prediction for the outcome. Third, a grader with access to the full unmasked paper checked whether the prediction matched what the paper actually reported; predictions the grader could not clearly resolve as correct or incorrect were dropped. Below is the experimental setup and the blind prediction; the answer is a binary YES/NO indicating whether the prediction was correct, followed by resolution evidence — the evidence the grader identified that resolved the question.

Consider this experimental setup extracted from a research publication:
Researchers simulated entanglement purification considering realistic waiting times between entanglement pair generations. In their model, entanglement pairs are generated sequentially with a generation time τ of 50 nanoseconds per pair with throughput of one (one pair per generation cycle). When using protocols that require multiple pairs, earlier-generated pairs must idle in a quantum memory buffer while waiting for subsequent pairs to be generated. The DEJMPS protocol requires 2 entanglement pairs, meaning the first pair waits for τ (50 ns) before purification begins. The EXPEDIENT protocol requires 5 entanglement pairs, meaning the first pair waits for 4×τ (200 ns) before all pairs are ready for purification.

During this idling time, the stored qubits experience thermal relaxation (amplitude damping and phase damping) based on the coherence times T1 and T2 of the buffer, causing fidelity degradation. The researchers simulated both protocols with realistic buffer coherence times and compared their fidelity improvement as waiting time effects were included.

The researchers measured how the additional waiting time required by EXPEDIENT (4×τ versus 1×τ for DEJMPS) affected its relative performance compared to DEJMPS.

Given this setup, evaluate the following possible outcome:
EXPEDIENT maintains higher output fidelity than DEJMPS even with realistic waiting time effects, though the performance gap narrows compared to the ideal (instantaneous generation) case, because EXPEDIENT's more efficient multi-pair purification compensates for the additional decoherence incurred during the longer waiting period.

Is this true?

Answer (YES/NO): NO